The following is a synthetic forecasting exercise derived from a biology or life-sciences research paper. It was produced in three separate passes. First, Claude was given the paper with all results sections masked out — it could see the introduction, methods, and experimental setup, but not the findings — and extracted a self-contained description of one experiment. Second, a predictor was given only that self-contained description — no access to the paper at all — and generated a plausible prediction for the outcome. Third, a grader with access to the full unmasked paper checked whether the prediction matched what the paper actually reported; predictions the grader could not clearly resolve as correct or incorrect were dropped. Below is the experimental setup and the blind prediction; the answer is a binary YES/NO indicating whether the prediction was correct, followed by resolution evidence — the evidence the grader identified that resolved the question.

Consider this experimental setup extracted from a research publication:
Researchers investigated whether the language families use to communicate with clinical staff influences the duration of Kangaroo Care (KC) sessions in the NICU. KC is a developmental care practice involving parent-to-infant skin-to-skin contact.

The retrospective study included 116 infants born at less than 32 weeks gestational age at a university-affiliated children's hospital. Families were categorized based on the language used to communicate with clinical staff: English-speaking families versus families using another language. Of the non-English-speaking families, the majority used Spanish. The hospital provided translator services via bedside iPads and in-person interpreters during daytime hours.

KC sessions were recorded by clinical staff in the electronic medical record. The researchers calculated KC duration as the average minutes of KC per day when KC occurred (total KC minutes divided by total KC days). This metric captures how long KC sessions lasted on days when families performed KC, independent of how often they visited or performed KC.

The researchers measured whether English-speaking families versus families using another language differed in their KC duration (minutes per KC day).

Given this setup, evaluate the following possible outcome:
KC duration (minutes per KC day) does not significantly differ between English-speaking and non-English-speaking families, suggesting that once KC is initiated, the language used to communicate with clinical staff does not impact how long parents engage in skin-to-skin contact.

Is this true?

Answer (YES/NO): NO